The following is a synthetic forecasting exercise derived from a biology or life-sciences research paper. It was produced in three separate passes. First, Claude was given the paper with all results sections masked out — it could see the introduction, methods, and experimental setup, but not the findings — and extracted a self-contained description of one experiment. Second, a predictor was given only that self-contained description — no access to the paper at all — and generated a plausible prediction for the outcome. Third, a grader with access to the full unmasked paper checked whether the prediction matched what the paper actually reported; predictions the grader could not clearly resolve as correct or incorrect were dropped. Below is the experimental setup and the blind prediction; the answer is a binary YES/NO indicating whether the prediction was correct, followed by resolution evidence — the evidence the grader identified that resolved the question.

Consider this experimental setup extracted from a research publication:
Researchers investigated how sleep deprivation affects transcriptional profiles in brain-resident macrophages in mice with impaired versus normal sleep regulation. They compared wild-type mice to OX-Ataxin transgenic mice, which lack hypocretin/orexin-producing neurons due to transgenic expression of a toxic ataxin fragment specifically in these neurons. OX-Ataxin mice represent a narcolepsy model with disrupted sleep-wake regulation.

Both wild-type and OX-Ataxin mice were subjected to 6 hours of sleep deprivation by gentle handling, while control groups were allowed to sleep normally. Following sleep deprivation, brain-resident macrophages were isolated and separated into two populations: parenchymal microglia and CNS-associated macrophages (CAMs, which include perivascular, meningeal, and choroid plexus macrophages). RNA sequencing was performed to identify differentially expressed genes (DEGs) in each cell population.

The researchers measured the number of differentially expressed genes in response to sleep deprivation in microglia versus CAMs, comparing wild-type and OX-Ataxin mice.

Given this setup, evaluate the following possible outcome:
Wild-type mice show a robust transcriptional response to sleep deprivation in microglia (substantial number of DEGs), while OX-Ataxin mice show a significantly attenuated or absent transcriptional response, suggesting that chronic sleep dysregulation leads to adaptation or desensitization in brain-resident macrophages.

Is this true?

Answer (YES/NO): NO